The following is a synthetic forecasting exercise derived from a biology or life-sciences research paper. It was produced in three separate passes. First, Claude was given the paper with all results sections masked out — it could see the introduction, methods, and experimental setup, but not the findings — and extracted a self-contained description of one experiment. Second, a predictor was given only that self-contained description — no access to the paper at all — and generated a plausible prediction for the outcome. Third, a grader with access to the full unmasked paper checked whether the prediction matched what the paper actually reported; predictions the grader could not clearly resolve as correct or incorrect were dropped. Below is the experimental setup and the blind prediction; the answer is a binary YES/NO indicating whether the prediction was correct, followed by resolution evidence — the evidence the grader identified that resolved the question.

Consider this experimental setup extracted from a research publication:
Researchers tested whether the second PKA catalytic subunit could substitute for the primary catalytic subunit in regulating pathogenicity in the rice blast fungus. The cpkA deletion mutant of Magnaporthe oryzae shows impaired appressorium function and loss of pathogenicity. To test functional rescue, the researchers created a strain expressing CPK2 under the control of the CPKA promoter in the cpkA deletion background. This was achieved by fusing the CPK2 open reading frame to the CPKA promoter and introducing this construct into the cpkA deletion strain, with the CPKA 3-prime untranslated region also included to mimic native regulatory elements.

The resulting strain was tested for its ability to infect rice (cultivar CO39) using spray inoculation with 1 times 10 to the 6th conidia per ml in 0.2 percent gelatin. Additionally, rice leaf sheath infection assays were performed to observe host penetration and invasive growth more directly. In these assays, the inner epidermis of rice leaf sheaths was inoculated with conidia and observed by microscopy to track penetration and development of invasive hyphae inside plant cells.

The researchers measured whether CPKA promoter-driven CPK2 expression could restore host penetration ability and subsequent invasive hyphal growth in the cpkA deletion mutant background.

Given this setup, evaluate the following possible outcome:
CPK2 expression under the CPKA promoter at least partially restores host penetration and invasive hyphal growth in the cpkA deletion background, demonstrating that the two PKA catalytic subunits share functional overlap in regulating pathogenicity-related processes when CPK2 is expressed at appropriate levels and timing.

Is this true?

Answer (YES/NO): YES